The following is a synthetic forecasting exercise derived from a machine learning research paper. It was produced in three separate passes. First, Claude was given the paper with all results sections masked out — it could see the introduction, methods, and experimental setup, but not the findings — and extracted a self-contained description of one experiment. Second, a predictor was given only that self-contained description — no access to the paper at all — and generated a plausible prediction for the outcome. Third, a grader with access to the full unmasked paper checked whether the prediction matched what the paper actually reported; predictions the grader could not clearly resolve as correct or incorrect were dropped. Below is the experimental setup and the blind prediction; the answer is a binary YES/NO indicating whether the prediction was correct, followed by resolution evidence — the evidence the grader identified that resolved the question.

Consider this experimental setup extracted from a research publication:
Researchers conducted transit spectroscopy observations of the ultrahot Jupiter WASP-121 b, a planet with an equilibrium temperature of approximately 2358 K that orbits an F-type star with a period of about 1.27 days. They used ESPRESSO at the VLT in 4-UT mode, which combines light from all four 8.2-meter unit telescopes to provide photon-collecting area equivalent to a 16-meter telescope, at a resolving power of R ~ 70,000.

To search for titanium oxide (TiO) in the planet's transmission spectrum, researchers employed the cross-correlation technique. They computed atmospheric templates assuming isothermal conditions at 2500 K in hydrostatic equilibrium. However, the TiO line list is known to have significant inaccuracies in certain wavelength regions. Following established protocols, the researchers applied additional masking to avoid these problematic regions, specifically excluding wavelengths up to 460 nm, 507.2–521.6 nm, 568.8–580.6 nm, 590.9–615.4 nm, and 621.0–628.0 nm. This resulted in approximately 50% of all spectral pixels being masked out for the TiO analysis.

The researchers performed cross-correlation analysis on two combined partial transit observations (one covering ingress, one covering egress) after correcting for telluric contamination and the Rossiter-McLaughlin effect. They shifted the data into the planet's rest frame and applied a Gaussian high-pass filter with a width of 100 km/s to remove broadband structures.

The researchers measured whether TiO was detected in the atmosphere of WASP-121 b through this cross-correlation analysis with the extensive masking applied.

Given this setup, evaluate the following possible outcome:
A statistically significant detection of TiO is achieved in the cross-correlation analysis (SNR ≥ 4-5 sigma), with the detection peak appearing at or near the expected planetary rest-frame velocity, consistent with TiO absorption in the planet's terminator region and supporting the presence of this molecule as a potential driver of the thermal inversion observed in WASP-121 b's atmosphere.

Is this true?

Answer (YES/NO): NO